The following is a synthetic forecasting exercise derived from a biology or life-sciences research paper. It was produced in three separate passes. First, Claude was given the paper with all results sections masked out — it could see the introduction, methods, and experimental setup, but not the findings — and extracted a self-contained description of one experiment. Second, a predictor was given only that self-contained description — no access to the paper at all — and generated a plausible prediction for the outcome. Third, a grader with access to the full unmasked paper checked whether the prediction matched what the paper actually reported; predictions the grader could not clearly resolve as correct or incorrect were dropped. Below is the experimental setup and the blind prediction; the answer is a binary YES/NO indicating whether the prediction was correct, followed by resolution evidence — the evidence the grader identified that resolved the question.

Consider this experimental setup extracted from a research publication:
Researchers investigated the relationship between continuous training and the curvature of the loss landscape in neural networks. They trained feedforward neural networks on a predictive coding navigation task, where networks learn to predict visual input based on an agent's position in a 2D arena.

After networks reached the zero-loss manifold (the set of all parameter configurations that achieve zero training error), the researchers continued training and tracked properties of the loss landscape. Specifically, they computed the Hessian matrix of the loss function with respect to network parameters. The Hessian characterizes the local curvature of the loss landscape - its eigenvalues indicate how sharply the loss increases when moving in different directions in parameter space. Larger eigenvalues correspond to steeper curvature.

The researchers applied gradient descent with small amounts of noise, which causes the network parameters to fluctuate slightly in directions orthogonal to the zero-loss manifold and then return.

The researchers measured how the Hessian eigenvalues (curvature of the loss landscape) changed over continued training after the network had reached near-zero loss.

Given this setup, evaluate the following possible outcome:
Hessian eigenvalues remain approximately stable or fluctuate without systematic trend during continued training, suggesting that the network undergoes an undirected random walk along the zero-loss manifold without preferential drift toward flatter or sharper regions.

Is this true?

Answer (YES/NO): NO